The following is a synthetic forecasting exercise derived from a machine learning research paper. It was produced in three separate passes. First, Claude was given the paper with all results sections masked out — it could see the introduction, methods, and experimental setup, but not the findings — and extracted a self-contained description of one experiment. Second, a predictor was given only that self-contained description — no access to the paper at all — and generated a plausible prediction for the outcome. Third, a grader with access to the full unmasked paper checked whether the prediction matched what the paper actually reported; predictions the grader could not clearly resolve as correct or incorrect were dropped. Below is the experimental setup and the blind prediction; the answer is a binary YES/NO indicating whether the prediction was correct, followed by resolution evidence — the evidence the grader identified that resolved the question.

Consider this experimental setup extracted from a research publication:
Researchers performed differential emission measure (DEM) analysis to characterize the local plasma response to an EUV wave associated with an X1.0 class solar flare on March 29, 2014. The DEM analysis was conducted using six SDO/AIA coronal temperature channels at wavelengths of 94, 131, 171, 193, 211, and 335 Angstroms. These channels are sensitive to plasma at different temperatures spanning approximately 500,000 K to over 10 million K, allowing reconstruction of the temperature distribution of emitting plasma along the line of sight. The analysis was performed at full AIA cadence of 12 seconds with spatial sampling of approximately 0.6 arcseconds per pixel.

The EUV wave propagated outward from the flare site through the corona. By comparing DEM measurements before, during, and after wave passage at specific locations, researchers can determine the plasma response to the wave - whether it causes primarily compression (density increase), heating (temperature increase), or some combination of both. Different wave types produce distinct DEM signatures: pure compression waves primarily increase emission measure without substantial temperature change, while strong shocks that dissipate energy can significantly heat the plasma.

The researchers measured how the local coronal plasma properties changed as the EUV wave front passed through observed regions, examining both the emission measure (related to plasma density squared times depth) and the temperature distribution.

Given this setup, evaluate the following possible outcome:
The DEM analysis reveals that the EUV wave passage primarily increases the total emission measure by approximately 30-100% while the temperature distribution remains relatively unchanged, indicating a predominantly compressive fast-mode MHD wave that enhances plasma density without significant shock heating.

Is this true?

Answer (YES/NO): NO